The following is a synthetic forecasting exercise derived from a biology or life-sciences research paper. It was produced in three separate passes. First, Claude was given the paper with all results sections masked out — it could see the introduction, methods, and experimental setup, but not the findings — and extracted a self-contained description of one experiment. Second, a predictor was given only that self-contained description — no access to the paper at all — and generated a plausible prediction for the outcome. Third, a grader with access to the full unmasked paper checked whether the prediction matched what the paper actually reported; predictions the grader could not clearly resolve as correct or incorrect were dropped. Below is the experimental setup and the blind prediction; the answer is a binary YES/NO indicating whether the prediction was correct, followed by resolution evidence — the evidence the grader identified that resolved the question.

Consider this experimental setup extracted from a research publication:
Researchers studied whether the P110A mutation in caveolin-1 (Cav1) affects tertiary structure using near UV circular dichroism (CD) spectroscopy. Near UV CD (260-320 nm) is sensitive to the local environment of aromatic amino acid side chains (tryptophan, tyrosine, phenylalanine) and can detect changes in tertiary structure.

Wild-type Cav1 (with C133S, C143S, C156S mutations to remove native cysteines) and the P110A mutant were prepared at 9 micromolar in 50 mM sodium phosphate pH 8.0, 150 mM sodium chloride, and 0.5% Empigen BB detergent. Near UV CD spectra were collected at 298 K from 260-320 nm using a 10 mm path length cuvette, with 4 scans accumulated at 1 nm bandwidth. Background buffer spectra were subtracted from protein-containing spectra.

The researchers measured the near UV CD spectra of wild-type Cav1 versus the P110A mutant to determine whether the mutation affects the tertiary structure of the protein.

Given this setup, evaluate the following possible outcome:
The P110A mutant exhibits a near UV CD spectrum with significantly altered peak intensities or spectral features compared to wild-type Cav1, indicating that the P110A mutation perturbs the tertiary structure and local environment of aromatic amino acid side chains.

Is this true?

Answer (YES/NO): YES